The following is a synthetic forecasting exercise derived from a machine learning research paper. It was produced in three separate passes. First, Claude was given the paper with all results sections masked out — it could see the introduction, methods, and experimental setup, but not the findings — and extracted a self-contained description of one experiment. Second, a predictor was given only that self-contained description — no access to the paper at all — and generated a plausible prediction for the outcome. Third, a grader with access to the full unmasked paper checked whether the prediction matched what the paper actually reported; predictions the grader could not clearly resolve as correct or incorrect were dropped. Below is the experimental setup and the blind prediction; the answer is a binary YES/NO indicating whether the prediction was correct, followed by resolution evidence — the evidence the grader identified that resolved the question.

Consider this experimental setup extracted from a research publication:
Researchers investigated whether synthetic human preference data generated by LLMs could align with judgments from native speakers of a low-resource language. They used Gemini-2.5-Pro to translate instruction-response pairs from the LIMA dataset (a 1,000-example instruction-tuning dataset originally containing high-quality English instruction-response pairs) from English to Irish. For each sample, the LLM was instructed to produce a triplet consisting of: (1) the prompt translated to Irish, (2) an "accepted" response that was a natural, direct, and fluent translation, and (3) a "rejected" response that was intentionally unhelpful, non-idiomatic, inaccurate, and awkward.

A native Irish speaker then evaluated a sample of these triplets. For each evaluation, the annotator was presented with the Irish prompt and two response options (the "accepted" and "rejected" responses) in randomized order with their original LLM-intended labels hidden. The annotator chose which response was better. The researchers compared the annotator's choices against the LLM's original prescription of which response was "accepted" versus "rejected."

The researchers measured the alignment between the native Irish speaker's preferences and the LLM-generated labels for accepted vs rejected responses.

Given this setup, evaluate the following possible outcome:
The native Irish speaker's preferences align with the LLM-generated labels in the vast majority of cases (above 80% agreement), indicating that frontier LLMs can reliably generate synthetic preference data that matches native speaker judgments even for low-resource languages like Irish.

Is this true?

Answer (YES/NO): YES